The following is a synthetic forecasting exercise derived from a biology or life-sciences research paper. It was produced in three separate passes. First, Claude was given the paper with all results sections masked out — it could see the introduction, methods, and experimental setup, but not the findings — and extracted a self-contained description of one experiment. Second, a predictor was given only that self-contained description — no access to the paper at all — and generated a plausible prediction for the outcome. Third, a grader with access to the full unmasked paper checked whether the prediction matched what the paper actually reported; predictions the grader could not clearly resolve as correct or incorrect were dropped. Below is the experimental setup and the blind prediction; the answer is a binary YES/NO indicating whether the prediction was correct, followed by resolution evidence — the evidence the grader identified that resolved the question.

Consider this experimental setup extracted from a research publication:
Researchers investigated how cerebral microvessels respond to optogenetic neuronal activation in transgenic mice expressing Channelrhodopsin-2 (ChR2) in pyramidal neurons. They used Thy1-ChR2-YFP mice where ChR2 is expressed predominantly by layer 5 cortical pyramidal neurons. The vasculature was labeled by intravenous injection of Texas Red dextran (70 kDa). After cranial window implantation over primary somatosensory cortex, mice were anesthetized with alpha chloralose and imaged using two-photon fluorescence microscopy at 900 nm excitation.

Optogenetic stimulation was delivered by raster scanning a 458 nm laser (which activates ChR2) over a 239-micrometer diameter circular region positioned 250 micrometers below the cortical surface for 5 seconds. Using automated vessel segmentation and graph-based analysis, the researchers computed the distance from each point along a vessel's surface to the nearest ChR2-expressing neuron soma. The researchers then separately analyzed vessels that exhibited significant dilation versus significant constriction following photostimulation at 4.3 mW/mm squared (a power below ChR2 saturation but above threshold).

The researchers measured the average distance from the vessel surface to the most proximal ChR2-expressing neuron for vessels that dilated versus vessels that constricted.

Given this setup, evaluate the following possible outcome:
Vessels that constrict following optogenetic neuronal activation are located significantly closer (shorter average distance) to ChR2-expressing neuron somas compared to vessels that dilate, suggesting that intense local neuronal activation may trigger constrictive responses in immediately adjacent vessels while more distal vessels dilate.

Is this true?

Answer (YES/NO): NO